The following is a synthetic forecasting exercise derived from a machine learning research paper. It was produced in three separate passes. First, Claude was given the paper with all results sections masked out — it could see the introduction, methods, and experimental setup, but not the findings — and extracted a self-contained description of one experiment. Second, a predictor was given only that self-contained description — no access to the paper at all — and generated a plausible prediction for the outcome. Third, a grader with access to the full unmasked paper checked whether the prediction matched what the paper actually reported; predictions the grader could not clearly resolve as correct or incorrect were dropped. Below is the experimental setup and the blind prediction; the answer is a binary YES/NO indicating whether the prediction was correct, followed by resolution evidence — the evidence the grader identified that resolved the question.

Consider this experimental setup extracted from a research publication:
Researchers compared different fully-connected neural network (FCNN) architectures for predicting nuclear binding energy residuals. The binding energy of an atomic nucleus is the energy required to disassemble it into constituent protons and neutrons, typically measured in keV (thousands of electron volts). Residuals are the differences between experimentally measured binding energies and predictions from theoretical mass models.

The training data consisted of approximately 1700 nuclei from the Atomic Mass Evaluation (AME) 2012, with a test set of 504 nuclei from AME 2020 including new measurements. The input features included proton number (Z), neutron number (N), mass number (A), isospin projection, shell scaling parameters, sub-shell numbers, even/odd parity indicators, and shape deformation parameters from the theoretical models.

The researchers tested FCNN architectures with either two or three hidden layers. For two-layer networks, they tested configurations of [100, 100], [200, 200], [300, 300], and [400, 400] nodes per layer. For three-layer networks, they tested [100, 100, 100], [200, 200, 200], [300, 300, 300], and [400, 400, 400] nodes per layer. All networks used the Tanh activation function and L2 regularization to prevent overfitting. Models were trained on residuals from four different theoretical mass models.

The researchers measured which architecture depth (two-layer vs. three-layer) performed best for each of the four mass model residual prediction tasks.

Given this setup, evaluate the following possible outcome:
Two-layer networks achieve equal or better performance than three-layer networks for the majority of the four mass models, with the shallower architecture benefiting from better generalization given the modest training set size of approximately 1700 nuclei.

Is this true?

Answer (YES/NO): YES